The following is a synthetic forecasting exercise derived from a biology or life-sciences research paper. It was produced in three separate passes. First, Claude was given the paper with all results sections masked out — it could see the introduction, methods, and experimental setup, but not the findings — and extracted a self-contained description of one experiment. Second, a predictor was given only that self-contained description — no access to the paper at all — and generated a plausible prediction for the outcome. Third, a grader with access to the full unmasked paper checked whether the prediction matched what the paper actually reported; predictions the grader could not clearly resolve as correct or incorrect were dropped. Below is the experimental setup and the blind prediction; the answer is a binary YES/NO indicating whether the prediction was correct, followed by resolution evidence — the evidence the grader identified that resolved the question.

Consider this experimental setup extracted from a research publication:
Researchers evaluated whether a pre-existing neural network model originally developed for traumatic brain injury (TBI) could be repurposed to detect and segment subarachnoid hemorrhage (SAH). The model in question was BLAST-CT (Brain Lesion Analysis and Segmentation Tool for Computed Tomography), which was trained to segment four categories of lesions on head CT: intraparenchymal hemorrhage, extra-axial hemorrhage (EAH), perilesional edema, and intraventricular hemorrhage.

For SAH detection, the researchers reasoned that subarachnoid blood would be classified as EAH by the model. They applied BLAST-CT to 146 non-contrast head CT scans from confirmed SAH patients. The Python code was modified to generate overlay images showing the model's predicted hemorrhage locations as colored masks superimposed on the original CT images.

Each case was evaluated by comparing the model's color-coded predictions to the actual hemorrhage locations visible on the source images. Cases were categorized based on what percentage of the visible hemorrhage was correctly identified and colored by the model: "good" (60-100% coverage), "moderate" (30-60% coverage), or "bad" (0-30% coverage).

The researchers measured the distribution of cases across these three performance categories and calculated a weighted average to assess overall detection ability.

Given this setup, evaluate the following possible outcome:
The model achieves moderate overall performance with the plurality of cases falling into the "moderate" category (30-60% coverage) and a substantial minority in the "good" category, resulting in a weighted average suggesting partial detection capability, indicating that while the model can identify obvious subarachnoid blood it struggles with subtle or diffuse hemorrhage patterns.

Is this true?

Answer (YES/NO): NO